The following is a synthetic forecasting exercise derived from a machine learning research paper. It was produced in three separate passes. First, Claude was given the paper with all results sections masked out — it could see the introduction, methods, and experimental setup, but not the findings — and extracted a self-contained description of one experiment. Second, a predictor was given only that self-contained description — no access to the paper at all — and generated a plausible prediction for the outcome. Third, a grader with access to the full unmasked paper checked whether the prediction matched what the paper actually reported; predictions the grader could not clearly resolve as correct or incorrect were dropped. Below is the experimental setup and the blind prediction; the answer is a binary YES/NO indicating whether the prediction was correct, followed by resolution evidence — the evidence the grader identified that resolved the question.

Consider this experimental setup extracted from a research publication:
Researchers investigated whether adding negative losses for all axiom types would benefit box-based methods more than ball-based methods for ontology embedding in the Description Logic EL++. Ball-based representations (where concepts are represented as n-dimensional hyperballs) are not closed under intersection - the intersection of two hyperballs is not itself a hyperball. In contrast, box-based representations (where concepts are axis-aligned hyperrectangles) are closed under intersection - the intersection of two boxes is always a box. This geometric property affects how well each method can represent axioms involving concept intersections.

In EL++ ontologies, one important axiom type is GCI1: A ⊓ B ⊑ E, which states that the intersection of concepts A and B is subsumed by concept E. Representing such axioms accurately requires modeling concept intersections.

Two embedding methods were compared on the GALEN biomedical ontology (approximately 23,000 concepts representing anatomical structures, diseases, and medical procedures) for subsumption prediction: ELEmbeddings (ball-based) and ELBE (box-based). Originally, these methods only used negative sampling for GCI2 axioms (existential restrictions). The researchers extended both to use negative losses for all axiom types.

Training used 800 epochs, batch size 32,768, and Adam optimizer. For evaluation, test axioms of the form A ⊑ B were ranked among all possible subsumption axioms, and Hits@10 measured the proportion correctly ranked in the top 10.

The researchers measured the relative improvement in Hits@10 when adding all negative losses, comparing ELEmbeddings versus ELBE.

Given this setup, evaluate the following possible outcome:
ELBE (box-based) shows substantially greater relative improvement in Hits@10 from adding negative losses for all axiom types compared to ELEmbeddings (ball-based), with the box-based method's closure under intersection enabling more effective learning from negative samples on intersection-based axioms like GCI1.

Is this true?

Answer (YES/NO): NO